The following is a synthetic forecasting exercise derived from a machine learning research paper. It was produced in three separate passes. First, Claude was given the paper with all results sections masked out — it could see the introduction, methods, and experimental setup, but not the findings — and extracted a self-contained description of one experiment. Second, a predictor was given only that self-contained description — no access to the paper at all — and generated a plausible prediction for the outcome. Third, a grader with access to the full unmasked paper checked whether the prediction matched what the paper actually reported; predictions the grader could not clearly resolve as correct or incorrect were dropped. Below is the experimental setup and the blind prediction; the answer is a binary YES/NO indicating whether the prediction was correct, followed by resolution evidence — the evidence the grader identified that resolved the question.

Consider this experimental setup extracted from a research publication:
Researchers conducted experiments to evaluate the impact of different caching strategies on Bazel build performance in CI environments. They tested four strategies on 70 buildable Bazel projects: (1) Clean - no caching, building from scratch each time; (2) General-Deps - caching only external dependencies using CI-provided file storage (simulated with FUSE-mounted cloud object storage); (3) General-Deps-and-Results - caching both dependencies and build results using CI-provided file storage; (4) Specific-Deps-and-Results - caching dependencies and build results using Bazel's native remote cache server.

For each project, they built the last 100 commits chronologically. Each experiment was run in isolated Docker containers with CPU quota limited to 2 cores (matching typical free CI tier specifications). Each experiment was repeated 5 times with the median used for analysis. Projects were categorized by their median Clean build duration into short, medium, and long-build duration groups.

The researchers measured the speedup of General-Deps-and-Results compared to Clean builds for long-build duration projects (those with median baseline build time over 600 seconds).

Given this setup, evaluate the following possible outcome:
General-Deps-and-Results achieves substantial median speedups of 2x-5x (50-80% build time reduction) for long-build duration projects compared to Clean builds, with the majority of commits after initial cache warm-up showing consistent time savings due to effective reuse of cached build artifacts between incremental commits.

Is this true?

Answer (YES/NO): YES